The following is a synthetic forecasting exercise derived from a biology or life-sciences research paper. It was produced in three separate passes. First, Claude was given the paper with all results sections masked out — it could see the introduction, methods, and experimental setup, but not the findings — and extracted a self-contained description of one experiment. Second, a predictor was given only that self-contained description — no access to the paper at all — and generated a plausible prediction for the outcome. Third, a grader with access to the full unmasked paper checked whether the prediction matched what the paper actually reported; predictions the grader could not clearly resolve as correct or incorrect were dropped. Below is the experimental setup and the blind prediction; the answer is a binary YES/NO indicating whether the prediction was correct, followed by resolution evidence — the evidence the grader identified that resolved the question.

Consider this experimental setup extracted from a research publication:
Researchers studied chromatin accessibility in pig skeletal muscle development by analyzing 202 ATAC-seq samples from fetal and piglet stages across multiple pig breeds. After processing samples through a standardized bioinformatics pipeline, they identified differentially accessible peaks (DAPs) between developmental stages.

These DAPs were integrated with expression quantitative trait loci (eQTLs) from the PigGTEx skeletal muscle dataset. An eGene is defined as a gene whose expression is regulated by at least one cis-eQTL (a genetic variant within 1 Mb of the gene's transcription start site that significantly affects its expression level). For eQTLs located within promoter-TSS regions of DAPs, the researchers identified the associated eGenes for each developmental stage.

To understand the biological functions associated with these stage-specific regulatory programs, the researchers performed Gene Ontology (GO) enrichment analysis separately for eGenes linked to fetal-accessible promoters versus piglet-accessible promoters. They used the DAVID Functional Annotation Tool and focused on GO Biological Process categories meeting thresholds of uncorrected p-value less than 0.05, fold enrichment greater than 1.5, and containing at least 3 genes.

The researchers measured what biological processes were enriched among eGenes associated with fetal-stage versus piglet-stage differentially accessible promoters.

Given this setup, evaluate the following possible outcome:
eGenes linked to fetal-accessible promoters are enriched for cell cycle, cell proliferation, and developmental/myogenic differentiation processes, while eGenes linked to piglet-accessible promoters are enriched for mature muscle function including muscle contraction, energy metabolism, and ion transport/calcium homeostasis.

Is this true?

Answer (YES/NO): NO